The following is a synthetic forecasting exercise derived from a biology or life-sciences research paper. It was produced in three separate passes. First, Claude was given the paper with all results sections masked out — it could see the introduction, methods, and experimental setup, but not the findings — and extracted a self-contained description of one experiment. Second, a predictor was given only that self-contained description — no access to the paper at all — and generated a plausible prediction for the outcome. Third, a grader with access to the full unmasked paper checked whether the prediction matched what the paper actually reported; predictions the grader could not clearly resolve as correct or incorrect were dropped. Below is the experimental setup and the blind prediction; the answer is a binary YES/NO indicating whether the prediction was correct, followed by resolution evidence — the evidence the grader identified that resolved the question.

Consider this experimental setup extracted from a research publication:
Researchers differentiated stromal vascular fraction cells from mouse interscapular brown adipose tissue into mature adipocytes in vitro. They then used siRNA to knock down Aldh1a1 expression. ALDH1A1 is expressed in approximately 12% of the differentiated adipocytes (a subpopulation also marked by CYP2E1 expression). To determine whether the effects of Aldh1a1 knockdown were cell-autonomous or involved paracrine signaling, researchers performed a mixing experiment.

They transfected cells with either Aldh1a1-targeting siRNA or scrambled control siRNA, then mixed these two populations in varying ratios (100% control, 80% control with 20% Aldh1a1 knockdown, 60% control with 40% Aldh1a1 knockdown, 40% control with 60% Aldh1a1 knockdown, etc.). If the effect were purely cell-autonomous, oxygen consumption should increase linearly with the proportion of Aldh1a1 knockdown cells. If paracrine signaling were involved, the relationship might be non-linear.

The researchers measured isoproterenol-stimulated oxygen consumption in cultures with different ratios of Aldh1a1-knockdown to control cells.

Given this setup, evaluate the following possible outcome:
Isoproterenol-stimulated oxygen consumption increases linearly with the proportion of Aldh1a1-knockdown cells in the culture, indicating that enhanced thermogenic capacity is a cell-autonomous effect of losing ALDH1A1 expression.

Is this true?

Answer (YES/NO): NO